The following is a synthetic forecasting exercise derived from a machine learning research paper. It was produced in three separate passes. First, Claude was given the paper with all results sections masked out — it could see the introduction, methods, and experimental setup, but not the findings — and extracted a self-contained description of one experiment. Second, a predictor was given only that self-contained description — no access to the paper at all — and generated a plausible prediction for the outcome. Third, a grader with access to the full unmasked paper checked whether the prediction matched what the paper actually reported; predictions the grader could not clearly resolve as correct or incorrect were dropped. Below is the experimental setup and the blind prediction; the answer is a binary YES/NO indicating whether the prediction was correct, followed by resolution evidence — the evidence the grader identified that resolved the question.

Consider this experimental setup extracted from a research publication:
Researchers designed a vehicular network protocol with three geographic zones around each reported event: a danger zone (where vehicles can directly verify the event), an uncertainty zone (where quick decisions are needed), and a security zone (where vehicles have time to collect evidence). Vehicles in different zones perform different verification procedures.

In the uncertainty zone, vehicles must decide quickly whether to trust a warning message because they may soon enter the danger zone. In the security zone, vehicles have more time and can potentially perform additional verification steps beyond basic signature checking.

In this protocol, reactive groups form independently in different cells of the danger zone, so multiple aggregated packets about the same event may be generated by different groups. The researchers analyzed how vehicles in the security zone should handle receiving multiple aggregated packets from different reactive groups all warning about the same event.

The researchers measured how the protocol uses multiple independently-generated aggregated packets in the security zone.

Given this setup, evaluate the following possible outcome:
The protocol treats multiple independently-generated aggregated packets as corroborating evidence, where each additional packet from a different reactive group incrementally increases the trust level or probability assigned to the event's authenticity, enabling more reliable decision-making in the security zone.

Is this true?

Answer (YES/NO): YES